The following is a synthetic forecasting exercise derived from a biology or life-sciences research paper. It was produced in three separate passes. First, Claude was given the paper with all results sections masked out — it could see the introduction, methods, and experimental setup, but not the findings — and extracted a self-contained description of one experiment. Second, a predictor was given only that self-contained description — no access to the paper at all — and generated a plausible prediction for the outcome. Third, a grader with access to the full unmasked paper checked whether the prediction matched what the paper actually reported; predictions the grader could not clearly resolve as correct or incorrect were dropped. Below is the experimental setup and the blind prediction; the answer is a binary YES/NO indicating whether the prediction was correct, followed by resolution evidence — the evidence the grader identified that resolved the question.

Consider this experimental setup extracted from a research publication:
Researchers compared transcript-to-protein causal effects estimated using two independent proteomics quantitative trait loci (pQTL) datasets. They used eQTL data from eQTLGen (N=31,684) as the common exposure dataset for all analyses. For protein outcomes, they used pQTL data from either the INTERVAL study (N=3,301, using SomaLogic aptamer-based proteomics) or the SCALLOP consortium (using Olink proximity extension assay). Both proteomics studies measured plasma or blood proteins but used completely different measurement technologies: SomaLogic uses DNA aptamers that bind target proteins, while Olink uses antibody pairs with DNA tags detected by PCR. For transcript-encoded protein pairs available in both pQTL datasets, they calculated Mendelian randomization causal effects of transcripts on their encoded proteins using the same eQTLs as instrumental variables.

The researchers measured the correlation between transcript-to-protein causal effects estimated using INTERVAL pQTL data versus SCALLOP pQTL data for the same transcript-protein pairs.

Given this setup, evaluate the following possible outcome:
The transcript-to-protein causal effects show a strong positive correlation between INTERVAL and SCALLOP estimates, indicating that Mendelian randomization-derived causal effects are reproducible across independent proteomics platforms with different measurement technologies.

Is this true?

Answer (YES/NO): YES